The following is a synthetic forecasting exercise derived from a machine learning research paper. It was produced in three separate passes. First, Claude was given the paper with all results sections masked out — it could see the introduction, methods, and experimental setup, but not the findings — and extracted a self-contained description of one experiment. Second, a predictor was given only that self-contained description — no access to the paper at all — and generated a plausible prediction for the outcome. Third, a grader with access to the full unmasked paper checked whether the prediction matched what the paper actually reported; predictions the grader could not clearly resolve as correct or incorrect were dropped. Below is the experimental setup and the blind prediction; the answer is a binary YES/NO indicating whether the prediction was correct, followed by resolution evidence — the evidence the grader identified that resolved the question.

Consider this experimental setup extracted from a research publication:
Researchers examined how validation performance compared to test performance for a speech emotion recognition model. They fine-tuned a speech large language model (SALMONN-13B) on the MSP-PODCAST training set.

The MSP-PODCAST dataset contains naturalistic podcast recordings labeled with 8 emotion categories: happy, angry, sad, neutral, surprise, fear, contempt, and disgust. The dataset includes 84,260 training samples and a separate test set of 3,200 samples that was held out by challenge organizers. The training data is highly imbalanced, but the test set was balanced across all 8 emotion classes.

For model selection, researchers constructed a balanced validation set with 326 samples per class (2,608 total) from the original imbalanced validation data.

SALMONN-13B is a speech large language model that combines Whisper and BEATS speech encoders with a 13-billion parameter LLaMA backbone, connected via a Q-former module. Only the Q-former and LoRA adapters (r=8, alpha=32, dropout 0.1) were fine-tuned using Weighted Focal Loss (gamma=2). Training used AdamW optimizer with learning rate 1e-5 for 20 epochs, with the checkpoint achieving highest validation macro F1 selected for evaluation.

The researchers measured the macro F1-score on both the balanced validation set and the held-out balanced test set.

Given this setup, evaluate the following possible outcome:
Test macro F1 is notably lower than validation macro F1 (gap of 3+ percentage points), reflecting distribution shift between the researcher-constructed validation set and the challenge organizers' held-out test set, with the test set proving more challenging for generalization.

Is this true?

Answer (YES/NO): NO